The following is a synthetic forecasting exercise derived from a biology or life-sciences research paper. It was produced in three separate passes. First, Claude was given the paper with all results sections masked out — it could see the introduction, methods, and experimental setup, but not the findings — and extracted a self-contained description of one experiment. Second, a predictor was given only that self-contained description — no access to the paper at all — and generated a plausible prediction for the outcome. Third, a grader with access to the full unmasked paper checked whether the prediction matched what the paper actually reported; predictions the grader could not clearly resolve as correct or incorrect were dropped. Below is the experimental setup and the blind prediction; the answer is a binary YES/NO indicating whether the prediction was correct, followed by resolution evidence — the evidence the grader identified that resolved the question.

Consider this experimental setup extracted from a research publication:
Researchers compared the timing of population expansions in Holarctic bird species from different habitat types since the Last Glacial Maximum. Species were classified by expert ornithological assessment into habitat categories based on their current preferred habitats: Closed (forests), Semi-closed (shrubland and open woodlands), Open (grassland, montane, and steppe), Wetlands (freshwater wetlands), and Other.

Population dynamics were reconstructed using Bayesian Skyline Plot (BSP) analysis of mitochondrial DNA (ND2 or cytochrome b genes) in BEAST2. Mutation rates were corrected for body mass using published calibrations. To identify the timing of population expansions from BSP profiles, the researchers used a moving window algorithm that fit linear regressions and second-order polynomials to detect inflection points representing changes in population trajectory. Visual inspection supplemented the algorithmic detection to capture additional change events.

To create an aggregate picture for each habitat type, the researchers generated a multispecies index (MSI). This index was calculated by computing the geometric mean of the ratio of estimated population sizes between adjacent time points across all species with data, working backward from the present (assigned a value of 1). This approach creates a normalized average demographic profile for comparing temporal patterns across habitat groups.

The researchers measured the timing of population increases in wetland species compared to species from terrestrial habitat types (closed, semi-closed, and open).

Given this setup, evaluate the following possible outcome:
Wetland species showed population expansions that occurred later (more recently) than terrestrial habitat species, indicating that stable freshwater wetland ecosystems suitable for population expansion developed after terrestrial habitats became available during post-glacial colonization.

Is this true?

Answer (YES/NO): YES